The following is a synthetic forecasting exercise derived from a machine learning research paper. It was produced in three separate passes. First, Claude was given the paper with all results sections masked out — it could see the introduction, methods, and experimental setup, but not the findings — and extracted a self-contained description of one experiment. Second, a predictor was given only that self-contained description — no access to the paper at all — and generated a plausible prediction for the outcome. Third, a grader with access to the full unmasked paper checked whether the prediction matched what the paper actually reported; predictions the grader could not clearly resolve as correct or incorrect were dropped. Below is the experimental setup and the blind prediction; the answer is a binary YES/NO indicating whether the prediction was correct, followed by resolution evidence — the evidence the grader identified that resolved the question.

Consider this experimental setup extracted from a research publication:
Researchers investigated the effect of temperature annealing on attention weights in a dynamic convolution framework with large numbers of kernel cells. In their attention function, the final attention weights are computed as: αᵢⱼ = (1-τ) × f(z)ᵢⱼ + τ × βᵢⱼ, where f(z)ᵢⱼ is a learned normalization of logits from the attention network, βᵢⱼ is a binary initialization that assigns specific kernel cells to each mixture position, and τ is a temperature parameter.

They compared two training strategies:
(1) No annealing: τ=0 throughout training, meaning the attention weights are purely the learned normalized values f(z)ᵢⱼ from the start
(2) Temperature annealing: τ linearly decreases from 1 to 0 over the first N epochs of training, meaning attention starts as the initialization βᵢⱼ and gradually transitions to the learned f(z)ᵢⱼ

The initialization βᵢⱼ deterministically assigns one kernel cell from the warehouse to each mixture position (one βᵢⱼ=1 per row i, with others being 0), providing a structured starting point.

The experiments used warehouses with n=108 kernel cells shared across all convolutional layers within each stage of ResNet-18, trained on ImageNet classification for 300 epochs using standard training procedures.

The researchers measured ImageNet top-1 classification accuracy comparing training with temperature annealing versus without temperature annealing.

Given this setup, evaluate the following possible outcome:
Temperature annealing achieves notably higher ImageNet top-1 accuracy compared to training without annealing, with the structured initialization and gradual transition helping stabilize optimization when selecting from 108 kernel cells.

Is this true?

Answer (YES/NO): YES